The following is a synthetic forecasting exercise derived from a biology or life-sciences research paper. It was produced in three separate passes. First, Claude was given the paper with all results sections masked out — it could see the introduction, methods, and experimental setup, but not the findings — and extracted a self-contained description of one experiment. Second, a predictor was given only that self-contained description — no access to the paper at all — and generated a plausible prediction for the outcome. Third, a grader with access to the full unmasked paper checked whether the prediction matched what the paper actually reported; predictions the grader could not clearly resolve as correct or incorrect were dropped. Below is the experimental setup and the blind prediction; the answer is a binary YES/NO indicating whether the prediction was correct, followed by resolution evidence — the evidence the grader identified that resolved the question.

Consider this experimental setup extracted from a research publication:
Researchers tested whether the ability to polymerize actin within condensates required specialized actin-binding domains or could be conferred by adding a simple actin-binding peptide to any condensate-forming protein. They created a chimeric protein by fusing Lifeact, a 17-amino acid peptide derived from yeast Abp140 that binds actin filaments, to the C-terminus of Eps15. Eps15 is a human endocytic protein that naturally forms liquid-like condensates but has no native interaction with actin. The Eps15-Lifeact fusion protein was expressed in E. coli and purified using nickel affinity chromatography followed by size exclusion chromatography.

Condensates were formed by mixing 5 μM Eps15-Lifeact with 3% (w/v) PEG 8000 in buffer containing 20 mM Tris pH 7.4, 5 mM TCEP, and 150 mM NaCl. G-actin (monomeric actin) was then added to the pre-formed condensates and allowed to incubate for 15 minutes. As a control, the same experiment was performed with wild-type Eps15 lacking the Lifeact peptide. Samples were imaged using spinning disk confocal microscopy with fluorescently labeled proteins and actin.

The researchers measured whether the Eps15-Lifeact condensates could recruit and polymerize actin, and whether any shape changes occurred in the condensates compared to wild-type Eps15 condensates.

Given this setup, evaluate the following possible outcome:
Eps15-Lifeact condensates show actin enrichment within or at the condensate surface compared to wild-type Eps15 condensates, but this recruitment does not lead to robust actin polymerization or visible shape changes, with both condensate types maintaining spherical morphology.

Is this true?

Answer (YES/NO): NO